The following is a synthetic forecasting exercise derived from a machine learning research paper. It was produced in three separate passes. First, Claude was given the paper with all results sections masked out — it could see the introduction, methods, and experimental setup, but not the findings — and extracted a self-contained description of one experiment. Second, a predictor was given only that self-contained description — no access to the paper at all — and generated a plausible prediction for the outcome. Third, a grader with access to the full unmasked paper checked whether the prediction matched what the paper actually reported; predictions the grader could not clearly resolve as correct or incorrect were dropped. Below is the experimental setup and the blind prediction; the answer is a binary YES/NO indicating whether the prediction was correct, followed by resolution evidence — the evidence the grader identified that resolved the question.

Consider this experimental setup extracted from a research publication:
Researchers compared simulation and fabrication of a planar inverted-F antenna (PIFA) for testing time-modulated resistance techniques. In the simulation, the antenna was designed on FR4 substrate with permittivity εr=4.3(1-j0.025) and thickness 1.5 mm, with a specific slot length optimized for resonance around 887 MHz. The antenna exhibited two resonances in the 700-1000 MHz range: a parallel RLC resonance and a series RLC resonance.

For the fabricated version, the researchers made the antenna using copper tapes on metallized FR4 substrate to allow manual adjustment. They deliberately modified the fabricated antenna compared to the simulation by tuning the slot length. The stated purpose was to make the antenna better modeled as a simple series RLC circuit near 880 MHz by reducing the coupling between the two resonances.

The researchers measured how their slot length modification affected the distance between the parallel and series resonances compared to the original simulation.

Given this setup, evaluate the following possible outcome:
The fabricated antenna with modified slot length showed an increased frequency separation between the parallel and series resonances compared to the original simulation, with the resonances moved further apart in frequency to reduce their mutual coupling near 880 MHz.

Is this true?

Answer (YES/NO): YES